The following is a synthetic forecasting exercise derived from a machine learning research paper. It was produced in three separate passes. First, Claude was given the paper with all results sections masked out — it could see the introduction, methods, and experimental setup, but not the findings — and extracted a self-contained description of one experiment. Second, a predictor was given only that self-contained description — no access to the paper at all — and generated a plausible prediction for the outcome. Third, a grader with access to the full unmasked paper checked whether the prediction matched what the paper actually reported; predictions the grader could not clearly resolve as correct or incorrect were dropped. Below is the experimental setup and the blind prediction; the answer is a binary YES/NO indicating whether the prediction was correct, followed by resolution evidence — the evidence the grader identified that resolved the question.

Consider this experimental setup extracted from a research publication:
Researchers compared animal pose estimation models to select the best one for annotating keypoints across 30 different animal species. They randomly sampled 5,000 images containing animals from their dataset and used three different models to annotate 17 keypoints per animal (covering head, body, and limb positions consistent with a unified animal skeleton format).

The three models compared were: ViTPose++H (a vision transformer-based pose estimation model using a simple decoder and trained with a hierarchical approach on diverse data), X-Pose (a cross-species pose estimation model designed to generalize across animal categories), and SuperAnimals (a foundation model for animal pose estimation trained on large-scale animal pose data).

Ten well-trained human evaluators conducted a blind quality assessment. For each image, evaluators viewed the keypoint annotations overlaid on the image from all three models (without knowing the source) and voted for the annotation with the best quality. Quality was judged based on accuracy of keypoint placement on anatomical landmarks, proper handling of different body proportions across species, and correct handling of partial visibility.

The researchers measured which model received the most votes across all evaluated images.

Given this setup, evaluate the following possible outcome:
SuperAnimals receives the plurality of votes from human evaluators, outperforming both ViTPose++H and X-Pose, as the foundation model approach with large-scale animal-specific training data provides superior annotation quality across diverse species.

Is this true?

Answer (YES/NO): NO